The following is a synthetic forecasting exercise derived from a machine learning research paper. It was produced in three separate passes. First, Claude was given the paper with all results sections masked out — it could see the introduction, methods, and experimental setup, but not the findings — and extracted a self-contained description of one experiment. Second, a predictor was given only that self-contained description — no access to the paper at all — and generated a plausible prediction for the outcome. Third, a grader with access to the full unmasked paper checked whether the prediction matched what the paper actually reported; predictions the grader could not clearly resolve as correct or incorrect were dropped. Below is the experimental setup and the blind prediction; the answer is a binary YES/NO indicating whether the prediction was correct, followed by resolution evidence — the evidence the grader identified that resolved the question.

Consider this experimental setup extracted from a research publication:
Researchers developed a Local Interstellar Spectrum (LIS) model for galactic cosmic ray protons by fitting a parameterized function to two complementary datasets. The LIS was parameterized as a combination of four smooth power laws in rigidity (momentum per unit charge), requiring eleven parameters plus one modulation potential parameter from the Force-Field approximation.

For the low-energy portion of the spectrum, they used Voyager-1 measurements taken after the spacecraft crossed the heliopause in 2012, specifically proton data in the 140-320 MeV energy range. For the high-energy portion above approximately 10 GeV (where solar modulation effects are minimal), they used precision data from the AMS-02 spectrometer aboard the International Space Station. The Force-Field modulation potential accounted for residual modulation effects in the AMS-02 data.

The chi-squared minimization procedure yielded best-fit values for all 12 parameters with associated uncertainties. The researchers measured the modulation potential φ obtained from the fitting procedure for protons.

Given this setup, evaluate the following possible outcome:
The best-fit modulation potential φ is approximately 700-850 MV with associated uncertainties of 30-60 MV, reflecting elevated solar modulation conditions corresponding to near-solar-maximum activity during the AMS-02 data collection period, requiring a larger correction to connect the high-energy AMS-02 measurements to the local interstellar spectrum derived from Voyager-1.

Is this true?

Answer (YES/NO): NO